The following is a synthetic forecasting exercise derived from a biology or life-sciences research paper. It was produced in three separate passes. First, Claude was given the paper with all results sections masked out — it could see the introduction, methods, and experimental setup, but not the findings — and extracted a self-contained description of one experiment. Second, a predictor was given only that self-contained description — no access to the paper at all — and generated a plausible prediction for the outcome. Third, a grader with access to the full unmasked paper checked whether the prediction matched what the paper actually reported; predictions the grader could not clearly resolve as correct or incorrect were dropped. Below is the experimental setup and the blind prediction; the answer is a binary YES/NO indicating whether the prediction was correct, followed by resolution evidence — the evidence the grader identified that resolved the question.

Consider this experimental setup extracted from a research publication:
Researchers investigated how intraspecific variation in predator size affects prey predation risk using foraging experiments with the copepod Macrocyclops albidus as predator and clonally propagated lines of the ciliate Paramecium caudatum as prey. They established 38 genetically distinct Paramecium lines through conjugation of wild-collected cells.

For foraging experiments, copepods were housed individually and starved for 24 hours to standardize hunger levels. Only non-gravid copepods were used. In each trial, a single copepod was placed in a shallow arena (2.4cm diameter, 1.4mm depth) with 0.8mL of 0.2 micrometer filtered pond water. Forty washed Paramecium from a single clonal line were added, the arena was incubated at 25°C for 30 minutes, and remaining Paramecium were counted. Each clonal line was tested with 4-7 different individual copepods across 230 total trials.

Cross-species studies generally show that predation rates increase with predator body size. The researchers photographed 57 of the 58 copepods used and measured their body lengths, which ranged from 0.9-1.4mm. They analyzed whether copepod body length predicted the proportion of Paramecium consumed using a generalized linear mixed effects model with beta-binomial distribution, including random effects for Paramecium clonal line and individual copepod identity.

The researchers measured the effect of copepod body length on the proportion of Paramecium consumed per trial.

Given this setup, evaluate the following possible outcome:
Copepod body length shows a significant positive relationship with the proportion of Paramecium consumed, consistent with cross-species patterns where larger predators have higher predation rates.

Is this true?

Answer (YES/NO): NO